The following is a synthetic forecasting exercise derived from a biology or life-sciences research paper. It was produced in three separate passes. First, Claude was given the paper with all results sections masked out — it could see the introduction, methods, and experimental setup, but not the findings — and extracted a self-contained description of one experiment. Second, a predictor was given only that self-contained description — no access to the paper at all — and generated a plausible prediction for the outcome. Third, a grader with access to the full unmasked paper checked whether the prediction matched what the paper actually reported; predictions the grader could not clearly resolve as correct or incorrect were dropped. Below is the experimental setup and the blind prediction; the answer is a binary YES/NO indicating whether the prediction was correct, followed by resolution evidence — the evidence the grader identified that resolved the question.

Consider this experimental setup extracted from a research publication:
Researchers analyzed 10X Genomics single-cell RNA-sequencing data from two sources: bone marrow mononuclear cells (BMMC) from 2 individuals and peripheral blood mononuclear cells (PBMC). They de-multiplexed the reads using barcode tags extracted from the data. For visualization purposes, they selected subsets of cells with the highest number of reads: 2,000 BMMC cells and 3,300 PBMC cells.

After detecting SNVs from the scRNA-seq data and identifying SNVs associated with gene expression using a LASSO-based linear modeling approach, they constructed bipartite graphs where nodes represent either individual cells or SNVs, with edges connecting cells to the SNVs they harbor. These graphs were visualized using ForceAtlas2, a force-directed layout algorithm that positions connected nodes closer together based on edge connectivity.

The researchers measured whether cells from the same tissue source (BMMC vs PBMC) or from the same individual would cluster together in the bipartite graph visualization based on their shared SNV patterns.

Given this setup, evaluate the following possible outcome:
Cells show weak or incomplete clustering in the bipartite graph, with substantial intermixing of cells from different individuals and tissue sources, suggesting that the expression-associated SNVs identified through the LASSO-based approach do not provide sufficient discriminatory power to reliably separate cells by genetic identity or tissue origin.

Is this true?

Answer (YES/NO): NO